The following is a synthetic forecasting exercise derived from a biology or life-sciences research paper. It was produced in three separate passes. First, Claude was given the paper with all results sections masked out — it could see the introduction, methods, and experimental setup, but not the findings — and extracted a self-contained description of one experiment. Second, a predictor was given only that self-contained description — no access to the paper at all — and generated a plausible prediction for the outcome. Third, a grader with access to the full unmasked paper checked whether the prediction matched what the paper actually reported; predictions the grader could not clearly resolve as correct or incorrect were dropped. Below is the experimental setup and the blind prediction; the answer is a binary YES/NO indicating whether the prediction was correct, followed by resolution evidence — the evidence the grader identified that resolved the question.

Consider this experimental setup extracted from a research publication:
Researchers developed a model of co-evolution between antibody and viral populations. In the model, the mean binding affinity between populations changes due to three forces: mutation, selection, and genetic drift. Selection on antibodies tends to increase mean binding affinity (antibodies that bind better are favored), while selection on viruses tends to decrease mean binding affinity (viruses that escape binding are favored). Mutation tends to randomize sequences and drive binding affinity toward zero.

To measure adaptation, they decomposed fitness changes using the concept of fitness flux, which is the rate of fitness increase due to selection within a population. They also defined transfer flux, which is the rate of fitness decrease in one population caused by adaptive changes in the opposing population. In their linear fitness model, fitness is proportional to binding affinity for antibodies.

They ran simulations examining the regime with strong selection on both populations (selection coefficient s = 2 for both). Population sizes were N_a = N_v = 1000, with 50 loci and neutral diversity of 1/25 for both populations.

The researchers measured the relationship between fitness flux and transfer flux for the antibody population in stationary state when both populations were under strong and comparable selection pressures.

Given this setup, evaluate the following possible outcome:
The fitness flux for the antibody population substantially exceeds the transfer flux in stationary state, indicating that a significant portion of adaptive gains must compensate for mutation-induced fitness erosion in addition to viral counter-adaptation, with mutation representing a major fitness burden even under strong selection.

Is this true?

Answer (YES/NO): NO